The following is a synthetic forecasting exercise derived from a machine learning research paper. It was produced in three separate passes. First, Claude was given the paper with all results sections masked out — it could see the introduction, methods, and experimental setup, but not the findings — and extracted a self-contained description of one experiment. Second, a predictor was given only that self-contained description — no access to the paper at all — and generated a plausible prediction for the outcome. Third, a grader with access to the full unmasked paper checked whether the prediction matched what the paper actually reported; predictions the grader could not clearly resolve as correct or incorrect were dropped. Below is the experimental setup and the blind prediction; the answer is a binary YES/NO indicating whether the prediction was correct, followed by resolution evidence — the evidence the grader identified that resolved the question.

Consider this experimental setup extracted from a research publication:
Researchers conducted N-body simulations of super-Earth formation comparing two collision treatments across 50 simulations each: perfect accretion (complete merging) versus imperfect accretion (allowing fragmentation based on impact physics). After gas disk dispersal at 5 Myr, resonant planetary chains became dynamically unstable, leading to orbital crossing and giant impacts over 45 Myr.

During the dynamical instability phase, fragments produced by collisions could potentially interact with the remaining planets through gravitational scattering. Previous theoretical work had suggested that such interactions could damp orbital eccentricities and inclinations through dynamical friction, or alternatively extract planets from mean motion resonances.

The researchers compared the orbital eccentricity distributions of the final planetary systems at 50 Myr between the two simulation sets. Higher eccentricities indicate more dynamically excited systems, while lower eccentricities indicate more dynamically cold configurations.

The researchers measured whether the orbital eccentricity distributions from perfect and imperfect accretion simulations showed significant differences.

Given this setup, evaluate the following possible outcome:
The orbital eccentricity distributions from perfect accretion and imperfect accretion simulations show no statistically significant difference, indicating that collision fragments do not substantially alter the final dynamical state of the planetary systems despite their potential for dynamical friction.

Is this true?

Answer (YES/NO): YES